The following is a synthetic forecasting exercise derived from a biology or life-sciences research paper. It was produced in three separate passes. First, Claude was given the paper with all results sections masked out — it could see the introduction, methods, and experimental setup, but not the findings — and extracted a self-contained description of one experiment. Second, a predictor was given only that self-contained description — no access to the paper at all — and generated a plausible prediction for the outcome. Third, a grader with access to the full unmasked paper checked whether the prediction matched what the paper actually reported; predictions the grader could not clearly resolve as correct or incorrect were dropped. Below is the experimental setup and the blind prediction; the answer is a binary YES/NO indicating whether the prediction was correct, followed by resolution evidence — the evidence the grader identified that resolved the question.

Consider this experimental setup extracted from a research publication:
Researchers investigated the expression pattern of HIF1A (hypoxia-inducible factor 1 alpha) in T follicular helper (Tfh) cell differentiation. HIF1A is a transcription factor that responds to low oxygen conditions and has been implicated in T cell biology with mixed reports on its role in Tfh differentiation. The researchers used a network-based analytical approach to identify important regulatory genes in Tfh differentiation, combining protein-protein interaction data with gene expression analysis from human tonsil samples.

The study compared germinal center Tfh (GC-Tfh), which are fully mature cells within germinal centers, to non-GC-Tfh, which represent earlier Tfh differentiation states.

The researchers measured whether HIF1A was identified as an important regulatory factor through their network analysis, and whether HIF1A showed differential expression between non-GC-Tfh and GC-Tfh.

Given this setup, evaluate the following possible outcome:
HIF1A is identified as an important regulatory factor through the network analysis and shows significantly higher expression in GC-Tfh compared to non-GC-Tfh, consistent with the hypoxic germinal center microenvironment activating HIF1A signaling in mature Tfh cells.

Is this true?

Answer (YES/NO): NO